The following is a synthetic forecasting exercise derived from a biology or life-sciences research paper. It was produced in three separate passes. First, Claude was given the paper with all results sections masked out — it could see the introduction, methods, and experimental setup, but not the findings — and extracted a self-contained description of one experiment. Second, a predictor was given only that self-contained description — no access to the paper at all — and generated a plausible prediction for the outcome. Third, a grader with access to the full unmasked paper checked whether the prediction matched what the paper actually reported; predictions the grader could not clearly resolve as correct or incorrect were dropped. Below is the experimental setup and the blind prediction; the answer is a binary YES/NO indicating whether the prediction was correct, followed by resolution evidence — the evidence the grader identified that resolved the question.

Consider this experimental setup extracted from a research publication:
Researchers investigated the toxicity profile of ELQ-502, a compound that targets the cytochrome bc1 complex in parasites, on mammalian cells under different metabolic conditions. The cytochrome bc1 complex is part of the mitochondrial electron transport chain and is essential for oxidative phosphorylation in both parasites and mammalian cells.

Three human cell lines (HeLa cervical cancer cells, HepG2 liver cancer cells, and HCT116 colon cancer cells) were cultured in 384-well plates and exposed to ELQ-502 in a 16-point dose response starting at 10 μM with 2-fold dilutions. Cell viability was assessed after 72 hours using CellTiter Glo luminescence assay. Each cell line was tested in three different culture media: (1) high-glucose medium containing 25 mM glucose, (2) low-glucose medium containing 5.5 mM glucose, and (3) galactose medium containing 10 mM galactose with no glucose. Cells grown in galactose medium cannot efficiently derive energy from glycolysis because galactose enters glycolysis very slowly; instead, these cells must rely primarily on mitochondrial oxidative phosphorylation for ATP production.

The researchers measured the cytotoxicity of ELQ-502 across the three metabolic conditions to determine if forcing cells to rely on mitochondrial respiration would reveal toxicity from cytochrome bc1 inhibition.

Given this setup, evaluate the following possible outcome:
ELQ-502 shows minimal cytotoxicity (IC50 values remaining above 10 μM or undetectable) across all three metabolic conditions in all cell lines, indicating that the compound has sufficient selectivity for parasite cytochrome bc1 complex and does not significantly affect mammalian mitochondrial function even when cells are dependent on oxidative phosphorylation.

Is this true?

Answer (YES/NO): NO